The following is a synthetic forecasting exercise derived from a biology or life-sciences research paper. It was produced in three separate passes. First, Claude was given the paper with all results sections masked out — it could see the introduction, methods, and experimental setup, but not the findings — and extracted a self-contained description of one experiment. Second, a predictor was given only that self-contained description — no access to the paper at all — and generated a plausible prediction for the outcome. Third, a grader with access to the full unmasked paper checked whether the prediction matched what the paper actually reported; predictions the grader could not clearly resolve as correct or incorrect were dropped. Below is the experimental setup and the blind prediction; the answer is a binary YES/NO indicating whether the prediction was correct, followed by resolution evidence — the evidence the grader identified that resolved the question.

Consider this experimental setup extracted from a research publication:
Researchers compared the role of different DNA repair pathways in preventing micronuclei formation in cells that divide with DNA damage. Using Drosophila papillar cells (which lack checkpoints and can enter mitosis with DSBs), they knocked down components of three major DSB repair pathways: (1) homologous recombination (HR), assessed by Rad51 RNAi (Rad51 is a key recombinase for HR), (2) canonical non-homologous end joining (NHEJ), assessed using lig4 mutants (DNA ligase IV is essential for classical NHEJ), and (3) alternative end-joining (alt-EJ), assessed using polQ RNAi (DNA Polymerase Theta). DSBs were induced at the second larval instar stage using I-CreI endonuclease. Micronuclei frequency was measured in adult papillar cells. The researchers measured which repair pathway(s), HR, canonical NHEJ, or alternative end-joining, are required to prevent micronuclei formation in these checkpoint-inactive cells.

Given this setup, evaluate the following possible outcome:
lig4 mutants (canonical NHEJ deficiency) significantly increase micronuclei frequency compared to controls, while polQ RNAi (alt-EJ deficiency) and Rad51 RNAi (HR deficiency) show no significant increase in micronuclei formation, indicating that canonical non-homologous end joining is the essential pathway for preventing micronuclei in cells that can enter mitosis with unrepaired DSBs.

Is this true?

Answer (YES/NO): NO